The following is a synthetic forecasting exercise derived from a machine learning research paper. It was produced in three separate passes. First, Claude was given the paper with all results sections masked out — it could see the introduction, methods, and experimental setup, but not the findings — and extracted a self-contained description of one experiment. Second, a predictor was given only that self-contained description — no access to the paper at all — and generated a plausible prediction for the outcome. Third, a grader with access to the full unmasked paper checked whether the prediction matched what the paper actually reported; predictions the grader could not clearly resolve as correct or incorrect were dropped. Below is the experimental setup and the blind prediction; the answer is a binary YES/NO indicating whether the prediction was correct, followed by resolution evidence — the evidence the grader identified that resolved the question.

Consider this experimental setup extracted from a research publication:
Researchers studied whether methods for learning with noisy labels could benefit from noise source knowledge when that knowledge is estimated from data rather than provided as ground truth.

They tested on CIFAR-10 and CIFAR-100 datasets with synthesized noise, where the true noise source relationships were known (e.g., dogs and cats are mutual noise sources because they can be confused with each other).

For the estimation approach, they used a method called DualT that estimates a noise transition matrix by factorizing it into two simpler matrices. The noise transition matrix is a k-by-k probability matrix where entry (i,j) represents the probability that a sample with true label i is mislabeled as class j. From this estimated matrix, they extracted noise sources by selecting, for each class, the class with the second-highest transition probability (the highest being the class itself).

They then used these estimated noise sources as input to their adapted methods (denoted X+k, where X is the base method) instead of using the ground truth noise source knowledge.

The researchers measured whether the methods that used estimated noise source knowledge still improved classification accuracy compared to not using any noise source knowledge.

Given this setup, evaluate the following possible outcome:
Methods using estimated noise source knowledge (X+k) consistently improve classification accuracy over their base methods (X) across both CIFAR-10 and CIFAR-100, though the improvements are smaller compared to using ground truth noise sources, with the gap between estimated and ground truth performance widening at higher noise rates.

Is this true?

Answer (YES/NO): NO